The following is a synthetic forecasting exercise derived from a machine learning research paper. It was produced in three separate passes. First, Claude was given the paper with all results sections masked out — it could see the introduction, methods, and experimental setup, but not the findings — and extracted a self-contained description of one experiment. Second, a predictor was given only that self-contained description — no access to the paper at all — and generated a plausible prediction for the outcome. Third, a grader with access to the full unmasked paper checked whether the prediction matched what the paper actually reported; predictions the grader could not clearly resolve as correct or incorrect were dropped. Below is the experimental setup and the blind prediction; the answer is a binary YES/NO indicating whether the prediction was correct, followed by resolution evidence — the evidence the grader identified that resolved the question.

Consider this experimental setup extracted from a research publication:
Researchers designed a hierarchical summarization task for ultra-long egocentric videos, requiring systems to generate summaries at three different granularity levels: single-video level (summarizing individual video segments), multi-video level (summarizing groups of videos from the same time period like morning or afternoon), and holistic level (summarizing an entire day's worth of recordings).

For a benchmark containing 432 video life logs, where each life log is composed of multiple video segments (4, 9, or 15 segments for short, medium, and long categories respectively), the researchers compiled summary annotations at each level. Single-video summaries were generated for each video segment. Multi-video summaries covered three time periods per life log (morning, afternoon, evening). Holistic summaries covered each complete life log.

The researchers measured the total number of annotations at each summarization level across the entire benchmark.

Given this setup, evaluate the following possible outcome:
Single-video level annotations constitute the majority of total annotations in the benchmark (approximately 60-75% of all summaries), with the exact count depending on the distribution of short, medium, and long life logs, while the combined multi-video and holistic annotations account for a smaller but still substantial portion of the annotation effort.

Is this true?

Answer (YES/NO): YES